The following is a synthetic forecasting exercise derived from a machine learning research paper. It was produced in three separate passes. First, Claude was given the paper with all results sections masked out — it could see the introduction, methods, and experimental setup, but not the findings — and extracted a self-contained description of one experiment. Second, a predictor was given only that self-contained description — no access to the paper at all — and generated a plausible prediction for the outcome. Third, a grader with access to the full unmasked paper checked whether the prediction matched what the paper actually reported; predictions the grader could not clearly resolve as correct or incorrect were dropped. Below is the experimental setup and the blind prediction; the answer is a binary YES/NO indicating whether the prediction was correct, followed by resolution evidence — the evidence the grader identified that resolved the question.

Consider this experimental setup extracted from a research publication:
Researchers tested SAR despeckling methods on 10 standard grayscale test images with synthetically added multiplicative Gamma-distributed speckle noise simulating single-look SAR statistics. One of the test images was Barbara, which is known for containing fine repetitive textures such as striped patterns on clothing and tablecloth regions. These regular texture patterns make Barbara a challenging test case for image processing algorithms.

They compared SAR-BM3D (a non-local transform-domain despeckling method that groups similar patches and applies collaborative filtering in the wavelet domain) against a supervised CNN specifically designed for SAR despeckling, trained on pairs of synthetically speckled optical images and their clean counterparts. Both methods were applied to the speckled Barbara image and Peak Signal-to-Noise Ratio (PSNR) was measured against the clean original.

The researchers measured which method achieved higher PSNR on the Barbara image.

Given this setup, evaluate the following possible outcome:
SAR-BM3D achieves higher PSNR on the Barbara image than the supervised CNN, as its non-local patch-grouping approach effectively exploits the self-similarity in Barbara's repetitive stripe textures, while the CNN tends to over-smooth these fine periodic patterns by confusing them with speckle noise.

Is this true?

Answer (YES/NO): YES